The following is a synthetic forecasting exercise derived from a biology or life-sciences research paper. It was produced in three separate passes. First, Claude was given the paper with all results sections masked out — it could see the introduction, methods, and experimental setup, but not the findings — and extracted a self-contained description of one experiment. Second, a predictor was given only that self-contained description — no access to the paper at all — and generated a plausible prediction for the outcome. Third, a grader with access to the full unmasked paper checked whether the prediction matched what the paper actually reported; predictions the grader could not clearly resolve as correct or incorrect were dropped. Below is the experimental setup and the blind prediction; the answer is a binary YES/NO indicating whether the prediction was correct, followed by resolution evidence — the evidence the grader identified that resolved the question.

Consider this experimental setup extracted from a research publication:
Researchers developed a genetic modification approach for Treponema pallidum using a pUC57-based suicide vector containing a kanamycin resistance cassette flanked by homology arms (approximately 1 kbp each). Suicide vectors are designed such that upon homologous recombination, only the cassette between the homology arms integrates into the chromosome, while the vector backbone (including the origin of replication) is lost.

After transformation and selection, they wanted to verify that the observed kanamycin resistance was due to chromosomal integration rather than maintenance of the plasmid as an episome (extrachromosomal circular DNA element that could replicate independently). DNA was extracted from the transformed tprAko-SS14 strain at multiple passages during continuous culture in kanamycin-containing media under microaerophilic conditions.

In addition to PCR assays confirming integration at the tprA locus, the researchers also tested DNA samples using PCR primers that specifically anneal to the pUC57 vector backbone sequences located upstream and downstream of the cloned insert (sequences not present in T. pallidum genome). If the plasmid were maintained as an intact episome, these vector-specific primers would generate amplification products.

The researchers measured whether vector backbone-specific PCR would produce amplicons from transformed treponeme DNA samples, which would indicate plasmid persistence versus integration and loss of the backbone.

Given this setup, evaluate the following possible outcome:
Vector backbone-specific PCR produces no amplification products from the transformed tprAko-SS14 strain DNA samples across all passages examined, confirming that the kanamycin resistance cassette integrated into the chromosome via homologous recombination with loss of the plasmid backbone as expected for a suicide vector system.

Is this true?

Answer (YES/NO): YES